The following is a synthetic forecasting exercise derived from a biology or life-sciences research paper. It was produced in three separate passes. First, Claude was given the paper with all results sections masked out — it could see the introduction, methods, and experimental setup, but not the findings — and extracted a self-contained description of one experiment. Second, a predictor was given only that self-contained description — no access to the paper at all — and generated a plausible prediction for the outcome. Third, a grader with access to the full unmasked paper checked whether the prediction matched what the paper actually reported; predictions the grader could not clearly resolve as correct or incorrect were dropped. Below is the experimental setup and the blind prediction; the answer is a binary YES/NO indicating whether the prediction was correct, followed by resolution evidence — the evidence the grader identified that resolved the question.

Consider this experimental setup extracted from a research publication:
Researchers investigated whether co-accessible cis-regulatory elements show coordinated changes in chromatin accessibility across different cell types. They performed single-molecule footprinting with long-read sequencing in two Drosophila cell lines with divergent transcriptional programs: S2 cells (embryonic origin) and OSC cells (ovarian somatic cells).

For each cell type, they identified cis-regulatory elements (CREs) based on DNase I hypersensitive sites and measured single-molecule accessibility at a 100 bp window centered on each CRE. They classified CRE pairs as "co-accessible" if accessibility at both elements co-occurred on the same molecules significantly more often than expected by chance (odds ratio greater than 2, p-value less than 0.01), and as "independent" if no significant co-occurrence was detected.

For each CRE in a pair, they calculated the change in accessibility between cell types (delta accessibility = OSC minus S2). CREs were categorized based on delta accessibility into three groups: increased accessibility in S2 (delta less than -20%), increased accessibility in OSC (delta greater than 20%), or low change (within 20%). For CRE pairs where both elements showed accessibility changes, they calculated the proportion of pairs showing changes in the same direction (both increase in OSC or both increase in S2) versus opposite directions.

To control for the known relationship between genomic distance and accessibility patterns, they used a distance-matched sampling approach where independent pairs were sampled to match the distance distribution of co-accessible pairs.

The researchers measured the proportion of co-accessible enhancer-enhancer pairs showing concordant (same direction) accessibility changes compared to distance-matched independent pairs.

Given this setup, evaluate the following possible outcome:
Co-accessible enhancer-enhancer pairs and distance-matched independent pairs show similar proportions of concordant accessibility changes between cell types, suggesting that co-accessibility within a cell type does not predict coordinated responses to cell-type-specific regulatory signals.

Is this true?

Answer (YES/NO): NO